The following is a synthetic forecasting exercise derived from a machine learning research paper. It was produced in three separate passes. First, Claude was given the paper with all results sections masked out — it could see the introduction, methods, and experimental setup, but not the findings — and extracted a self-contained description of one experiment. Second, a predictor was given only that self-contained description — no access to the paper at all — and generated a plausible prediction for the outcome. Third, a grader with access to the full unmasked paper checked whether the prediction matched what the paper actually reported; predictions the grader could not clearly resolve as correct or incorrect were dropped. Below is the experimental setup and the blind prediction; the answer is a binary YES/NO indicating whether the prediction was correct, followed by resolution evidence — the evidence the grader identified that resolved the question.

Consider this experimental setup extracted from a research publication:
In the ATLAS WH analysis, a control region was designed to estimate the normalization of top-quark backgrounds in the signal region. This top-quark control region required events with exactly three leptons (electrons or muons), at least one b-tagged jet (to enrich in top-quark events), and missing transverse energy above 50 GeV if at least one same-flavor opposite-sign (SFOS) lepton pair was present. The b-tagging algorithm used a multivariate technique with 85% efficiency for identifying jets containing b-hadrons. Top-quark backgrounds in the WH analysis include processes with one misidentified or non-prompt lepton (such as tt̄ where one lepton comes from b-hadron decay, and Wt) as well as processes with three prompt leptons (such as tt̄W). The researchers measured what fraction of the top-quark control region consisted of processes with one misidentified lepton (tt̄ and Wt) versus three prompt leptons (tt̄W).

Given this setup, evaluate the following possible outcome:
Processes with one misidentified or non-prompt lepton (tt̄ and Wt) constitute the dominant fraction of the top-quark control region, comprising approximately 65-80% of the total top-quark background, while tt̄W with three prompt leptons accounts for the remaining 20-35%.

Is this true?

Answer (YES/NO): NO